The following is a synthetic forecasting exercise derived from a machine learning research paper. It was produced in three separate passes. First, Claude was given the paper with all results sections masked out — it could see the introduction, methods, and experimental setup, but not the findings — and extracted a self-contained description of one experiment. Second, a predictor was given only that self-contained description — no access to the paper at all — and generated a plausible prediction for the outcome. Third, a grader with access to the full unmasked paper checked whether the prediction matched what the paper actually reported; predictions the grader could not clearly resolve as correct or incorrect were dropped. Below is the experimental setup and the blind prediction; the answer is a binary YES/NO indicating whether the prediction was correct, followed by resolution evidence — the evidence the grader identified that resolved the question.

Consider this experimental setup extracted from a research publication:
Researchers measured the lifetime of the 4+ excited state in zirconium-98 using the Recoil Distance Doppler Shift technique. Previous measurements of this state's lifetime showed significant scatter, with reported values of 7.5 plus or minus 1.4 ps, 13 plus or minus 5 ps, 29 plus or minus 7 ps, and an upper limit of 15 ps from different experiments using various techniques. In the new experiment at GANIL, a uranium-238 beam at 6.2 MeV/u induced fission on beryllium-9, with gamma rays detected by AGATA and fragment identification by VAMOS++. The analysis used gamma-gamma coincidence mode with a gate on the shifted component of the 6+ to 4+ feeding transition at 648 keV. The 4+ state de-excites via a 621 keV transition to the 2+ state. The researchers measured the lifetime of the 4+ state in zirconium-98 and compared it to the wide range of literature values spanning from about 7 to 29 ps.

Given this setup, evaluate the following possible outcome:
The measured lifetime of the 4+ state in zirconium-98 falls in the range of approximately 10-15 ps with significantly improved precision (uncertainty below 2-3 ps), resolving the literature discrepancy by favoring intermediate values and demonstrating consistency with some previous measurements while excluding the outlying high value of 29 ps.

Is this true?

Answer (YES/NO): NO